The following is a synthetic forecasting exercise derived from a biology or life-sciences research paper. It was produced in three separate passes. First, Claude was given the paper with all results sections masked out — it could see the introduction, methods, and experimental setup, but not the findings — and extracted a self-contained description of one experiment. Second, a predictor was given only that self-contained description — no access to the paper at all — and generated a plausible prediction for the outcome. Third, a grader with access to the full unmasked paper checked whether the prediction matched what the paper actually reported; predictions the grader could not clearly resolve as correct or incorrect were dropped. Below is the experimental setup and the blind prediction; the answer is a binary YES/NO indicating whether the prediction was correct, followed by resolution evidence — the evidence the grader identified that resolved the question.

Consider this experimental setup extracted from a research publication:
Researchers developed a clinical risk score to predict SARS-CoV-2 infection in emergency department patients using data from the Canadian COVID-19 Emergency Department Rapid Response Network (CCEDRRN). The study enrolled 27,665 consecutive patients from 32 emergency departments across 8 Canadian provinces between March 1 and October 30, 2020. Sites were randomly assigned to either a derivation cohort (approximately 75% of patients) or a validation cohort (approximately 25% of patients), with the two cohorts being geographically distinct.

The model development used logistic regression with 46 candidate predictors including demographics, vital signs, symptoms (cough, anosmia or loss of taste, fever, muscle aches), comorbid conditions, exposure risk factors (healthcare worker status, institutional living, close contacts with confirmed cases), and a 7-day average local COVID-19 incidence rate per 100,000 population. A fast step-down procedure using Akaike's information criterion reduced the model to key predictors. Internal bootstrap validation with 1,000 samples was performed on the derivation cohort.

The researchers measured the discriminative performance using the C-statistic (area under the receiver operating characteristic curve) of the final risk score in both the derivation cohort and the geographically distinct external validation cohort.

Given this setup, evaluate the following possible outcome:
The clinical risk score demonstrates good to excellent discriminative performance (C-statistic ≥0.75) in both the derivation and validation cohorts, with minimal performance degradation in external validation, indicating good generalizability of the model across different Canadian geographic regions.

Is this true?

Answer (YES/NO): YES